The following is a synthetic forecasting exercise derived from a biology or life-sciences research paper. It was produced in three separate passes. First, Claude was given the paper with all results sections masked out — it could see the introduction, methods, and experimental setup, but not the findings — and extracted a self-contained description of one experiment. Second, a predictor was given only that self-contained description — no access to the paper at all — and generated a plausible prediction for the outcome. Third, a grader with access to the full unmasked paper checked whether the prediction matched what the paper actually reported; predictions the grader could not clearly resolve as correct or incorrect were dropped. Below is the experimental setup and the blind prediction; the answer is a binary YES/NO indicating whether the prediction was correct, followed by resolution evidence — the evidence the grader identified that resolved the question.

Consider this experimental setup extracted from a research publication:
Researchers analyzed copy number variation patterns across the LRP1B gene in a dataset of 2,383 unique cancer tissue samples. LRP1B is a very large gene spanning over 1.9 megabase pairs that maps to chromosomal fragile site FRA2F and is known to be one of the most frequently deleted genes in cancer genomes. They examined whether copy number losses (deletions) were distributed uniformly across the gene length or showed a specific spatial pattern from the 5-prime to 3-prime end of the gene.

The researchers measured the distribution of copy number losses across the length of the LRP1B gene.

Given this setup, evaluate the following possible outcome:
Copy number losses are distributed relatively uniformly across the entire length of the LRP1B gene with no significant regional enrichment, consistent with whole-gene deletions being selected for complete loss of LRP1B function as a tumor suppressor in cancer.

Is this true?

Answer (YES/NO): NO